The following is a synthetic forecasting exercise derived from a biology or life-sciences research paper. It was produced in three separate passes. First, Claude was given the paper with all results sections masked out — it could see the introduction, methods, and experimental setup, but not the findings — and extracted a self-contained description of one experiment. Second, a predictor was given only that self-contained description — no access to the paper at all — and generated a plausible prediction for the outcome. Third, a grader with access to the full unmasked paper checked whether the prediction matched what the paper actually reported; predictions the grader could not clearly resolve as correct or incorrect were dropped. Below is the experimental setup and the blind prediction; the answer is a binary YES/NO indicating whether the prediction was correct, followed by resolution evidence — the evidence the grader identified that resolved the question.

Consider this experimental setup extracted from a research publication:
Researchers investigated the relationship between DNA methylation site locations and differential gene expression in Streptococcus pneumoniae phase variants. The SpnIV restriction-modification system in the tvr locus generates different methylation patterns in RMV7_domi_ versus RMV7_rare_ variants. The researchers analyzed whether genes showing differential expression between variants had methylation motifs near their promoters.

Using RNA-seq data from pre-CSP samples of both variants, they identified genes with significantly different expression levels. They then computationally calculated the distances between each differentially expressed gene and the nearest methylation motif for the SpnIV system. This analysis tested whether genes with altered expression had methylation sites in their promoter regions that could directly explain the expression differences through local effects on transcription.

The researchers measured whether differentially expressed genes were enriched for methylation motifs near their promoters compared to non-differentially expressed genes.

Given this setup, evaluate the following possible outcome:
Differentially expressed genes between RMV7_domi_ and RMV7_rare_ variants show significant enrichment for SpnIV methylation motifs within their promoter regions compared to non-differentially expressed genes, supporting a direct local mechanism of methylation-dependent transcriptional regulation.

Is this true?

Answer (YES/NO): NO